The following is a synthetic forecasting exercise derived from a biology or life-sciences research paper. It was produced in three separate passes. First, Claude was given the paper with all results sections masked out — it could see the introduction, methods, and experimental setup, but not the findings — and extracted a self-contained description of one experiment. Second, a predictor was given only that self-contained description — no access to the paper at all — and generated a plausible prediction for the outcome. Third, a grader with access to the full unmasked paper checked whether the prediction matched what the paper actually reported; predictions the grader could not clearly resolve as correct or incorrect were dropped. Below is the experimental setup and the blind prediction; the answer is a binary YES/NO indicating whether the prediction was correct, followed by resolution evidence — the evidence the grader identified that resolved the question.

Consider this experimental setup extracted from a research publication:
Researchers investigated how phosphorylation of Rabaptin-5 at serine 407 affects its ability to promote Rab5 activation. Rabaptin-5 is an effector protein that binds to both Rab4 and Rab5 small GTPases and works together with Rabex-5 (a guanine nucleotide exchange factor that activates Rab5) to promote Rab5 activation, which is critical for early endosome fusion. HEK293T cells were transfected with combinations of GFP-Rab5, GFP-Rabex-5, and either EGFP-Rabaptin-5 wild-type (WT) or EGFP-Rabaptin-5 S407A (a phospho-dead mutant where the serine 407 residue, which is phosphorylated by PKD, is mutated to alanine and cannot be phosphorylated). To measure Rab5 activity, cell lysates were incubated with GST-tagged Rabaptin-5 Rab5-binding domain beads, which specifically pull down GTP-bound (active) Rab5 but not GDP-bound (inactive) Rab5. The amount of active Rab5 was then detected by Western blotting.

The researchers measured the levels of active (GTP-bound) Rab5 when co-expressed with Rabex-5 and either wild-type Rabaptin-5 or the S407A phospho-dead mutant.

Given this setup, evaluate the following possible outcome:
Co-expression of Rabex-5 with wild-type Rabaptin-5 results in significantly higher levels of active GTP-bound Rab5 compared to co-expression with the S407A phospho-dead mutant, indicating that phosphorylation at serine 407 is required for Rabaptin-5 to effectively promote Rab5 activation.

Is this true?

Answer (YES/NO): YES